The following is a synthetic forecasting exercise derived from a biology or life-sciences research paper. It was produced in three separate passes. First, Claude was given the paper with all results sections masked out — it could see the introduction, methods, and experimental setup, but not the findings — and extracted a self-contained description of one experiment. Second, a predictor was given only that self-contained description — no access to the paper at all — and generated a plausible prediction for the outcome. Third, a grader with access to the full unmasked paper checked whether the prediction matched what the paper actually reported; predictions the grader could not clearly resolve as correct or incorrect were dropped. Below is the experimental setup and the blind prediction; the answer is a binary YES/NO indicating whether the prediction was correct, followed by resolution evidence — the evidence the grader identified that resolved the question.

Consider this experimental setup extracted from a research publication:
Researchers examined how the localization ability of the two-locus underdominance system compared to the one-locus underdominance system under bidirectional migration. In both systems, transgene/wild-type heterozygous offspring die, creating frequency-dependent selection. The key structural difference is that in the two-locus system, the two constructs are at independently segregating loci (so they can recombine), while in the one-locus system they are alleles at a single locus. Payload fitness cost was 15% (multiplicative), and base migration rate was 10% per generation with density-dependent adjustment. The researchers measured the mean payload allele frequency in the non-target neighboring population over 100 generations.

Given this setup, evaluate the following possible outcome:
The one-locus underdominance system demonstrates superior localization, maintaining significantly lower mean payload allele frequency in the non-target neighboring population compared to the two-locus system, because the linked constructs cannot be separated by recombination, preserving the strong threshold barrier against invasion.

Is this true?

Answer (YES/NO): YES